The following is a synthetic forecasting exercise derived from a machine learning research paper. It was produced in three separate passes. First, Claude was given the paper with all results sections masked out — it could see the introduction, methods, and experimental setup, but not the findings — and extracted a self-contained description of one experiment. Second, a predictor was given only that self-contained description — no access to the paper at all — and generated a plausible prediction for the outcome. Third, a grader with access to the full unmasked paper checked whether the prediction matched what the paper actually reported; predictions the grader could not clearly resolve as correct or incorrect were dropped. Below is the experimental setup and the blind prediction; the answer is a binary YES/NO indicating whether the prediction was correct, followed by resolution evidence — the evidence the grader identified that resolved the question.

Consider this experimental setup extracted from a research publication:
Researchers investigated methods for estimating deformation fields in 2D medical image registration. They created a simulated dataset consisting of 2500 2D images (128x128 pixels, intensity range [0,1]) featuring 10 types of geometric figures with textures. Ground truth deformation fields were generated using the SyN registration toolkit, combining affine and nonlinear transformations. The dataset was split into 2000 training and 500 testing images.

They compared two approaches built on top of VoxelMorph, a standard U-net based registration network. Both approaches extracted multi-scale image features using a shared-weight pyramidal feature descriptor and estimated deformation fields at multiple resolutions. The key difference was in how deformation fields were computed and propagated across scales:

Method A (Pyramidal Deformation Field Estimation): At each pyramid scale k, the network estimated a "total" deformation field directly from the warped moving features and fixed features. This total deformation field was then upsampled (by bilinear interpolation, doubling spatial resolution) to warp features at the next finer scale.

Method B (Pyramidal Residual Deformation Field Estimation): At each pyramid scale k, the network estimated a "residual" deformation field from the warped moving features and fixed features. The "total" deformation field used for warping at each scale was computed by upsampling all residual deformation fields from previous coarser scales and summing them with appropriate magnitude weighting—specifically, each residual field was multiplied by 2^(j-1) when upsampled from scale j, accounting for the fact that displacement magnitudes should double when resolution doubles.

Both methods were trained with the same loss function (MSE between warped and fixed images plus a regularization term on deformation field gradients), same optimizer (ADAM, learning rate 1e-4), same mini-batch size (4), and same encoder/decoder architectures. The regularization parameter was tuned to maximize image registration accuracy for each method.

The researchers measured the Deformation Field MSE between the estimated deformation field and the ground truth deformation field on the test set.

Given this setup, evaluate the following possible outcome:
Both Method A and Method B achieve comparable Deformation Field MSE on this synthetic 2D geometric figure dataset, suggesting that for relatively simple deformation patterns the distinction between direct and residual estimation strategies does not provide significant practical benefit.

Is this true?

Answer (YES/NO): NO